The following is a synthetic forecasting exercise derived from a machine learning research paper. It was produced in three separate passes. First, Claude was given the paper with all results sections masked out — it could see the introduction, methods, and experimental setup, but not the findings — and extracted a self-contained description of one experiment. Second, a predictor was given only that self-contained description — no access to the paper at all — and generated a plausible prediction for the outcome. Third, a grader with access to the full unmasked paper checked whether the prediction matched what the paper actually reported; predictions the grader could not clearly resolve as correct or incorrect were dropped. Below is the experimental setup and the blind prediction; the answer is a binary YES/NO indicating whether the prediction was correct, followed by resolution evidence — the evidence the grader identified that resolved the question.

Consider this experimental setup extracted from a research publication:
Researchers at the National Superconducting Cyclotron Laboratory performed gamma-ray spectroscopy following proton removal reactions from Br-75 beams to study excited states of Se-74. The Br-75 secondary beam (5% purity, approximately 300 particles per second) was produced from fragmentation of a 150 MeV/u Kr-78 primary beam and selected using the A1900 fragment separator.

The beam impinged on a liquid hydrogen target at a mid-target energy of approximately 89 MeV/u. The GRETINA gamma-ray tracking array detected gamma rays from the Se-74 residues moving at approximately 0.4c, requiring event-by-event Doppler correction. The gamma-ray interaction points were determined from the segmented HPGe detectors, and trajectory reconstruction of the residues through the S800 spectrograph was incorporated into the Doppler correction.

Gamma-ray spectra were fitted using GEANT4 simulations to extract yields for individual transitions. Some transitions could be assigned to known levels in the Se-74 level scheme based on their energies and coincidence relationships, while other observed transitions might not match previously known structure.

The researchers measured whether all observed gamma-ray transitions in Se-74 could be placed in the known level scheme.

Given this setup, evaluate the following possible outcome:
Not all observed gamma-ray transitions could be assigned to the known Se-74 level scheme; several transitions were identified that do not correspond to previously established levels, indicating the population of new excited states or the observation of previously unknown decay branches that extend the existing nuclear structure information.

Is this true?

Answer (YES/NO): NO